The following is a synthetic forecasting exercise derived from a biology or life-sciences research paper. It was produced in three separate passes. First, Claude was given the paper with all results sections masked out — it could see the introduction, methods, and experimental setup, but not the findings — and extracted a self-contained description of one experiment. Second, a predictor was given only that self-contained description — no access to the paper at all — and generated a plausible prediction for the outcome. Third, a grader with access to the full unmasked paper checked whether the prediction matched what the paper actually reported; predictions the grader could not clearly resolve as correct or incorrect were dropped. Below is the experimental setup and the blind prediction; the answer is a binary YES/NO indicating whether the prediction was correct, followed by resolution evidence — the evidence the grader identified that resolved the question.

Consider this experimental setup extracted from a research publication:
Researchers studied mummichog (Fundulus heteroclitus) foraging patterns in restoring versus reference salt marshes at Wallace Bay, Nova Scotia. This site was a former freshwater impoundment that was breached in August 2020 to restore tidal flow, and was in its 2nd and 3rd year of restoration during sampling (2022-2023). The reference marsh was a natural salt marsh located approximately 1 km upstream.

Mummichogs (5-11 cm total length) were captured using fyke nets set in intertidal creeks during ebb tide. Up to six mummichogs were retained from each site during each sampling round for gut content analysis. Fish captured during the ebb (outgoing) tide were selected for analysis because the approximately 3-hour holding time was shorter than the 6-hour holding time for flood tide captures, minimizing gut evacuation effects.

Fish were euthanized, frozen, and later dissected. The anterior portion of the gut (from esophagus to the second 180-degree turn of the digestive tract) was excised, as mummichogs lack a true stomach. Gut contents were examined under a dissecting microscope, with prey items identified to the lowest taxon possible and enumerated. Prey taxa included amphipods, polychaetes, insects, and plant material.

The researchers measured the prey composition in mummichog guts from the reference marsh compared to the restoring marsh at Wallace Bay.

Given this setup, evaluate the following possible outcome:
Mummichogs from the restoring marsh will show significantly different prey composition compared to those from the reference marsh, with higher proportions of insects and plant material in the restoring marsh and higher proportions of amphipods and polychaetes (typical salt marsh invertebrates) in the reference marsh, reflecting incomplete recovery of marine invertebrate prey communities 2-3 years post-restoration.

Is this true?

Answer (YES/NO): NO